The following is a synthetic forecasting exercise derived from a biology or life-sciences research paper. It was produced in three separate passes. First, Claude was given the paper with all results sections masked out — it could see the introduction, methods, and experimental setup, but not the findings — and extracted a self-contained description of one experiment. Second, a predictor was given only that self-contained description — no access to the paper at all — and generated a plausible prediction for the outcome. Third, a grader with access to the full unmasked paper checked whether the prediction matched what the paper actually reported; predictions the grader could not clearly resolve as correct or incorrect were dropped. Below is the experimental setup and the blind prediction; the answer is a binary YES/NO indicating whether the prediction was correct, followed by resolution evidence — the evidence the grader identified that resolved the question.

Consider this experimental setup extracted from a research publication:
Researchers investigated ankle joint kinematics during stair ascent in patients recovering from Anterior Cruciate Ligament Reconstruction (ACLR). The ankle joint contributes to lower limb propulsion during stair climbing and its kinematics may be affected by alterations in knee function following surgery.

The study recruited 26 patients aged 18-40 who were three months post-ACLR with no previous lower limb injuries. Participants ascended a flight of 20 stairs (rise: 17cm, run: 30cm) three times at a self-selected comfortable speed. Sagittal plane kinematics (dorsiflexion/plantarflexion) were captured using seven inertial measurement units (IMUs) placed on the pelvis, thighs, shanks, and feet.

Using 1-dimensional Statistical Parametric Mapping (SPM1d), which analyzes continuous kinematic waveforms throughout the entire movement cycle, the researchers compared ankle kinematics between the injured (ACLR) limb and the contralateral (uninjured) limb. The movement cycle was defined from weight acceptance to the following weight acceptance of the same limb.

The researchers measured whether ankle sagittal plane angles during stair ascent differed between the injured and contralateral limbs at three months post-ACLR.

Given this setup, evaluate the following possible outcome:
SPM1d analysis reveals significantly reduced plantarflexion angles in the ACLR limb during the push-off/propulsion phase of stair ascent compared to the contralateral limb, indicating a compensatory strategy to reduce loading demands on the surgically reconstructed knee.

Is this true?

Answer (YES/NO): NO